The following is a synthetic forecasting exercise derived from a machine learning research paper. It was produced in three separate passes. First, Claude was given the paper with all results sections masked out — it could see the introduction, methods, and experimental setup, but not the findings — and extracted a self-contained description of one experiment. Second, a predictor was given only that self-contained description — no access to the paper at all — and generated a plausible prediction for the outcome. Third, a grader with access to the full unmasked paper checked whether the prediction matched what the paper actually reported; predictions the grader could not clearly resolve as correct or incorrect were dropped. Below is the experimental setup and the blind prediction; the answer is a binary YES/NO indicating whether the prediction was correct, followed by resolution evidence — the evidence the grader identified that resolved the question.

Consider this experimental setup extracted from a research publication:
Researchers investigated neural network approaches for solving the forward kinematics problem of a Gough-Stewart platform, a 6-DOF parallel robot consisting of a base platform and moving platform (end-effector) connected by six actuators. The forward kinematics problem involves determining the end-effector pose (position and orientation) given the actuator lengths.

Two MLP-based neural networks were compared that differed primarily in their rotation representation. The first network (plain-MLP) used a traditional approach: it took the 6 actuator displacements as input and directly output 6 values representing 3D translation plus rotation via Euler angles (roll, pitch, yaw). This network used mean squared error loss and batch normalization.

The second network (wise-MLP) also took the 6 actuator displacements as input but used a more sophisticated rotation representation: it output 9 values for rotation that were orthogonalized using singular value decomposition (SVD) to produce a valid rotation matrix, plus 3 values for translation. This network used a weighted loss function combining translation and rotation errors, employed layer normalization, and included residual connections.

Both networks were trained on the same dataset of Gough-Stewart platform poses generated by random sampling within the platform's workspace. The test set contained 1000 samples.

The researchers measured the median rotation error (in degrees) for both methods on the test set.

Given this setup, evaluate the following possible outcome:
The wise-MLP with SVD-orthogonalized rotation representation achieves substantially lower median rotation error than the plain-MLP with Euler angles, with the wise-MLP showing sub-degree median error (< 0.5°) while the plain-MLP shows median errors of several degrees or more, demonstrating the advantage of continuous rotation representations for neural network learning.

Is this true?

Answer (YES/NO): NO